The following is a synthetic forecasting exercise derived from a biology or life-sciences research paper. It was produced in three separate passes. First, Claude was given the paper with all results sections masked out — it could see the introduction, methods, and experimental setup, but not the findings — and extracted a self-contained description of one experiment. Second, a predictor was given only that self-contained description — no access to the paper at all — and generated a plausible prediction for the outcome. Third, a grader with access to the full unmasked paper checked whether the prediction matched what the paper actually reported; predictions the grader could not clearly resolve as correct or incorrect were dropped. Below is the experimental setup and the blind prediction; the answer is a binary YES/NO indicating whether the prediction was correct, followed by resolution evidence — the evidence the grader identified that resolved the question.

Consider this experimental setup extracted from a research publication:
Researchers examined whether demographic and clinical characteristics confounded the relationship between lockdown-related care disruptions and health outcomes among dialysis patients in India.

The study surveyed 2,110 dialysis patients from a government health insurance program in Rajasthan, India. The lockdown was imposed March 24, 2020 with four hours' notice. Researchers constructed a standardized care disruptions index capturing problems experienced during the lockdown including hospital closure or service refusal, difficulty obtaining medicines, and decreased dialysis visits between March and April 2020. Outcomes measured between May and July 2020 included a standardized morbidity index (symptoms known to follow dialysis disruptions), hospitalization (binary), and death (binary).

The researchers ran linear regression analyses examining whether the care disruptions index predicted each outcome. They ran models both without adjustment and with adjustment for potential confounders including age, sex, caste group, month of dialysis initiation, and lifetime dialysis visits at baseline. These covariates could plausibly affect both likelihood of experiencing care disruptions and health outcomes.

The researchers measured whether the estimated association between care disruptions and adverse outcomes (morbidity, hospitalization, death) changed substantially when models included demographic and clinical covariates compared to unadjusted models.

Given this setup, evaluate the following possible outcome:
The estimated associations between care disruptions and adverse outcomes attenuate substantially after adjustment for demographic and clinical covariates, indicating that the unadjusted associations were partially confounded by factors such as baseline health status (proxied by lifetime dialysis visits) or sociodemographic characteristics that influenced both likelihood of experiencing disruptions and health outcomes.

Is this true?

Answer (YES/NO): NO